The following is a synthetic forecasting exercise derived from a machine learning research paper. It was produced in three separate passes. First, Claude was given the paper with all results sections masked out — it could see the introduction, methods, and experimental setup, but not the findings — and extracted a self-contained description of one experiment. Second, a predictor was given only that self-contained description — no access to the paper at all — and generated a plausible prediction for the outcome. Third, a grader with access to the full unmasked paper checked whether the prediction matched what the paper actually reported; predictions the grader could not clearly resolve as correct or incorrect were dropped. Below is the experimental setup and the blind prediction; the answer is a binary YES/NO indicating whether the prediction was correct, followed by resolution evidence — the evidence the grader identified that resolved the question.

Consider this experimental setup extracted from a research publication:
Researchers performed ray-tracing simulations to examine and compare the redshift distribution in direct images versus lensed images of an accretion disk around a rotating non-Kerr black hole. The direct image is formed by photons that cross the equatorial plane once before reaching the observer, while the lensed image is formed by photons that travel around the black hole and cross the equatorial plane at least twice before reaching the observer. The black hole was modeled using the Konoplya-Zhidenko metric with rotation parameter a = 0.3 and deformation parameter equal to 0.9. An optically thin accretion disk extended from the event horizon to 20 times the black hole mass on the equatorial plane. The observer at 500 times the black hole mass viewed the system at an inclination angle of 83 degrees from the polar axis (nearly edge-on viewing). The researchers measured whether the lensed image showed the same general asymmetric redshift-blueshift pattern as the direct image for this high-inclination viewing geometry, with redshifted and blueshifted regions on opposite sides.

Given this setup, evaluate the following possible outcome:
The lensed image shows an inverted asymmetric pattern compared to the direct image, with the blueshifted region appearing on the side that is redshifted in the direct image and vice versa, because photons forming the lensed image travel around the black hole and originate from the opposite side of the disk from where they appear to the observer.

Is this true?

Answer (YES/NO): NO